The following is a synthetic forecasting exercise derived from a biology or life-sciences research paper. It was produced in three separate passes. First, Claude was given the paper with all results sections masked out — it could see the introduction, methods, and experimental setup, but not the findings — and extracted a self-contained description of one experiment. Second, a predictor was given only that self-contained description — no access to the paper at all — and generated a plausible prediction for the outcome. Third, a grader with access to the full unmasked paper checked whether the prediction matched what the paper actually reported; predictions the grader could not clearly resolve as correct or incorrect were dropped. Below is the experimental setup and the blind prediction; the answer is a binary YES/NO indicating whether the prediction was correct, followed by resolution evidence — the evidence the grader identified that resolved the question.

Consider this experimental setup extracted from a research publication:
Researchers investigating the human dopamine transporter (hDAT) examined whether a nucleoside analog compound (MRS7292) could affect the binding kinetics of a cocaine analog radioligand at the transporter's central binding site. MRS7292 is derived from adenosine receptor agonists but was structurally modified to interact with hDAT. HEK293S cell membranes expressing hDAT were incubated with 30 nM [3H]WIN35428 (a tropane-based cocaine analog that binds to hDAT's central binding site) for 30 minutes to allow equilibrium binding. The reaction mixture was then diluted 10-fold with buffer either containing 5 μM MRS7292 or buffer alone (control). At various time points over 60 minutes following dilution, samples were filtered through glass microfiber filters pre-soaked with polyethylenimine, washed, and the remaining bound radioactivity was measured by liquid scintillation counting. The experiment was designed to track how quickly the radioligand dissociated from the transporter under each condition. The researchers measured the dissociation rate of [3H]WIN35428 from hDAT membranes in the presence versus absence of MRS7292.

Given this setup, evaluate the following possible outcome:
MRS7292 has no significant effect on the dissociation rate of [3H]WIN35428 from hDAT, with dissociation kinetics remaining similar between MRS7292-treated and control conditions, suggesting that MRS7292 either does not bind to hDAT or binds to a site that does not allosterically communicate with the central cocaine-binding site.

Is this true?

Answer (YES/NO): NO